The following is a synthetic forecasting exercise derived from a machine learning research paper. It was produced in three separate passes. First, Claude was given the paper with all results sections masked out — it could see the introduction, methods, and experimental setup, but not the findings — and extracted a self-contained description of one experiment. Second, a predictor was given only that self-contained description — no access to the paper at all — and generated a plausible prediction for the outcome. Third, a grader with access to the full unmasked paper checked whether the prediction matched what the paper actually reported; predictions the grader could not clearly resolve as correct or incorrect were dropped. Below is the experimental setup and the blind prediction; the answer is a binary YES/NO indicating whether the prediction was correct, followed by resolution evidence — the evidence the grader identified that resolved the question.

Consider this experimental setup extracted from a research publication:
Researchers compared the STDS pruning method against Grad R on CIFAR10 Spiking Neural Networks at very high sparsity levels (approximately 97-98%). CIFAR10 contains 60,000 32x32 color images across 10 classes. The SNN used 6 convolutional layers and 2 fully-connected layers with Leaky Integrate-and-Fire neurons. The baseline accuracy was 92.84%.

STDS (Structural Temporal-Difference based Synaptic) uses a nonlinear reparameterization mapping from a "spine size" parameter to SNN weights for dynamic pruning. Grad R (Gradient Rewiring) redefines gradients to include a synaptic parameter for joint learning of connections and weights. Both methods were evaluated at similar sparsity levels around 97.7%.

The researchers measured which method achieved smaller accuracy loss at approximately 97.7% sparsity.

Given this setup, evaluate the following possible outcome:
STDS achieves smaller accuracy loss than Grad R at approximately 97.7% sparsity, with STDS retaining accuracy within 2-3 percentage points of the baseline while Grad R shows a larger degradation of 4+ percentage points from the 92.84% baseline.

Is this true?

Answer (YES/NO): NO